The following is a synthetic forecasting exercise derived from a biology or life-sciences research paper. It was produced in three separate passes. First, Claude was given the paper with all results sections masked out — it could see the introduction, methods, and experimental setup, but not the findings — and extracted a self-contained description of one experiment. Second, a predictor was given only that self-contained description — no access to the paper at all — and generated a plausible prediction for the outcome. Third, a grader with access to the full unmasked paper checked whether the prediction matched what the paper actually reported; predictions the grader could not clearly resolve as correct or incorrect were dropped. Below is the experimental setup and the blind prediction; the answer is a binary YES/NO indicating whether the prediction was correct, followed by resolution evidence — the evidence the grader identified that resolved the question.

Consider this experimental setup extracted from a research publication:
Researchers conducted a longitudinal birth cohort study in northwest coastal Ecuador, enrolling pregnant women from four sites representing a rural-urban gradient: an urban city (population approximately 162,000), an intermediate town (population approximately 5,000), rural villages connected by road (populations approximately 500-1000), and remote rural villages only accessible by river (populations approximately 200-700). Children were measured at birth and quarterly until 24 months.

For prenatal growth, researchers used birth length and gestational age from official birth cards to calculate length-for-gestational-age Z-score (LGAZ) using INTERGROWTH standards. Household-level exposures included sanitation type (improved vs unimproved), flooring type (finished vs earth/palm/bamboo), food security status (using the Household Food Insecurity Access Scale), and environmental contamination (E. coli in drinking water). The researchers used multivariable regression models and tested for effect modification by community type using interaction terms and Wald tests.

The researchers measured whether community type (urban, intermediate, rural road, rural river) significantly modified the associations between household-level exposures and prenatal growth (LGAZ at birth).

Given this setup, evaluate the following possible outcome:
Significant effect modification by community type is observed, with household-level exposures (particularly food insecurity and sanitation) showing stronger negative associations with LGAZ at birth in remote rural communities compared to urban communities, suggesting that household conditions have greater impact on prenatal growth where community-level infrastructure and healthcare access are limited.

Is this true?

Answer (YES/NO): NO